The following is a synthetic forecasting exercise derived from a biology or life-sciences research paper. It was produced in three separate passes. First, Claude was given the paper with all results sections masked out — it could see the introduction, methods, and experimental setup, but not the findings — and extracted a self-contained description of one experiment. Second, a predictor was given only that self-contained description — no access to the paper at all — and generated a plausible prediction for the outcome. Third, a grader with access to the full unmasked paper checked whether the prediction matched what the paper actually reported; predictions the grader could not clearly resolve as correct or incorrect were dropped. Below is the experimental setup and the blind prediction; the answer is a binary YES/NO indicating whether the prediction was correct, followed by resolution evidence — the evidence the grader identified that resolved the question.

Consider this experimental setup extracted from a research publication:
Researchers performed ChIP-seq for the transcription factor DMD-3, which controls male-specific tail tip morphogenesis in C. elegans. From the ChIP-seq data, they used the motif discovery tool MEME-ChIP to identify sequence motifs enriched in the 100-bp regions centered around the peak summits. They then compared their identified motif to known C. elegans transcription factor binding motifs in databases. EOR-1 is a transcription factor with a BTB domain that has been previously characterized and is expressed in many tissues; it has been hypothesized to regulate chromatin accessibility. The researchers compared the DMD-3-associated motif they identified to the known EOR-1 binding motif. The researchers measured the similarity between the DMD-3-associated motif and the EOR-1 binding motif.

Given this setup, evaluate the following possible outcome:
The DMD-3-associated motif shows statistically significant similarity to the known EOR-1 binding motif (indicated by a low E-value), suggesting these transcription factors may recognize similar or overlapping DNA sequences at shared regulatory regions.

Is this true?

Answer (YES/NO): NO